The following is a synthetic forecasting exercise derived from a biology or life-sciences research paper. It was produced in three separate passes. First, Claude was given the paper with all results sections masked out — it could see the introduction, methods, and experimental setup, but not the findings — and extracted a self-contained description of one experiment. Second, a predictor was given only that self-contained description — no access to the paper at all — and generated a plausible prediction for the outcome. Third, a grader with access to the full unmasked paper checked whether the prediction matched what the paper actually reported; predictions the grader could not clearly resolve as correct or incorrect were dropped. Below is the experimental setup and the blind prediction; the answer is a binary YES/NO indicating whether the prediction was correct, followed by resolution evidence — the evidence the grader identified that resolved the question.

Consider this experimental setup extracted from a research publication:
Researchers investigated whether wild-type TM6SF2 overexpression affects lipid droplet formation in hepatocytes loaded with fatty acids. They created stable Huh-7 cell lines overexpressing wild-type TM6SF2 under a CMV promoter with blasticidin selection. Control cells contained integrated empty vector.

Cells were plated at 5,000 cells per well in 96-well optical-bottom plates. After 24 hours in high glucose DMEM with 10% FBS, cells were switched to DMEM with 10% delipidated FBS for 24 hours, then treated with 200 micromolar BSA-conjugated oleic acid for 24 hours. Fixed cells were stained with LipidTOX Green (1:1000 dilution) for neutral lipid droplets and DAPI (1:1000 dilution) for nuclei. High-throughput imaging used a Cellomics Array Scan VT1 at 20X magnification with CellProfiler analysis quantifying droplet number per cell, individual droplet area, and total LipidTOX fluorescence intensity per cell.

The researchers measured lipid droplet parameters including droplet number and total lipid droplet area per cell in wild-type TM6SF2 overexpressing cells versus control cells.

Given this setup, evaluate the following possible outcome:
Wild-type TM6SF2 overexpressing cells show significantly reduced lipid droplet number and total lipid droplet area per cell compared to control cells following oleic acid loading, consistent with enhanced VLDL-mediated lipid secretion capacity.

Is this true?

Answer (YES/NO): NO